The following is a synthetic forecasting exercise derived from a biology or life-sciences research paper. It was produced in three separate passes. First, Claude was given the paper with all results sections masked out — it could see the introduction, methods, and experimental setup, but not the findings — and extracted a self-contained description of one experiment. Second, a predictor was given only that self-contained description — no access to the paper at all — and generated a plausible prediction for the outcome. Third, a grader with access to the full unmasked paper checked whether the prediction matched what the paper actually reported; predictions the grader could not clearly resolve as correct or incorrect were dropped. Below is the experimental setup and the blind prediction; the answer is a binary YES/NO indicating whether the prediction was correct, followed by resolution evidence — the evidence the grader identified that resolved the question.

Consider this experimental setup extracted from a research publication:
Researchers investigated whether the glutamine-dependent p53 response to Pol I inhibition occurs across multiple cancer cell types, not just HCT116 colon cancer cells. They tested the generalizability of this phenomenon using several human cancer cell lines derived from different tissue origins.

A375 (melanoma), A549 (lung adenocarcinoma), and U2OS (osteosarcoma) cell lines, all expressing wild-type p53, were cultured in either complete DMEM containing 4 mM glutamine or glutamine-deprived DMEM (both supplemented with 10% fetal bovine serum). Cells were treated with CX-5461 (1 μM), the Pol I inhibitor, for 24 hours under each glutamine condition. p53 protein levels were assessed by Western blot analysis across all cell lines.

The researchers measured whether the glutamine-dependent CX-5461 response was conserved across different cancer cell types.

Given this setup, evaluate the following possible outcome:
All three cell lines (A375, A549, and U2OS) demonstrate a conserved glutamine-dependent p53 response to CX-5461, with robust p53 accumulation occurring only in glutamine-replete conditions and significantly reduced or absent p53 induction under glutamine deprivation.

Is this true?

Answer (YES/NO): YES